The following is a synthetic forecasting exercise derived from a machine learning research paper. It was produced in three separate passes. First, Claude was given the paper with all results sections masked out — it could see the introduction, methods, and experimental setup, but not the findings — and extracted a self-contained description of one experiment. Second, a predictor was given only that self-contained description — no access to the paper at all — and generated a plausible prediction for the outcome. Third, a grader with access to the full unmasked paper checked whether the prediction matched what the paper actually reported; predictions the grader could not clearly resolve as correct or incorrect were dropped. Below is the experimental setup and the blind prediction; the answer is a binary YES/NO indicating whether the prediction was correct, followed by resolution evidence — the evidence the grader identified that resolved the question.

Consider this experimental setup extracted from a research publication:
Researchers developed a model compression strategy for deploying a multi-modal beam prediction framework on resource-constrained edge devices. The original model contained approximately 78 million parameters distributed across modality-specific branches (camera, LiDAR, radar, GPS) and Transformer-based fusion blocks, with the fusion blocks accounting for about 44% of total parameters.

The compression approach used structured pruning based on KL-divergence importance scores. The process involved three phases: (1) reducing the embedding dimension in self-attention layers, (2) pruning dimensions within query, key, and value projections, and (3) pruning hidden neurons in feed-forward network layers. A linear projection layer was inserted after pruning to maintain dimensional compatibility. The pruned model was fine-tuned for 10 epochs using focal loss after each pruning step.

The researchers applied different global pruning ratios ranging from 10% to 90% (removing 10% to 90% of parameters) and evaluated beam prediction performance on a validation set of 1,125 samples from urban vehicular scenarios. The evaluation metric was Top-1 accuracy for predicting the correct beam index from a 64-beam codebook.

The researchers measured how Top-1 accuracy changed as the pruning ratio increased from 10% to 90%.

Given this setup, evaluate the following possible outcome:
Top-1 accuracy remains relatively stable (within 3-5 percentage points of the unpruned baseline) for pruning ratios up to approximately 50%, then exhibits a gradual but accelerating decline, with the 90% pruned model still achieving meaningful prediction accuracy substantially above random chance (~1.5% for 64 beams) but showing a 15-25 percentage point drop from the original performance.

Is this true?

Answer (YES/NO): NO